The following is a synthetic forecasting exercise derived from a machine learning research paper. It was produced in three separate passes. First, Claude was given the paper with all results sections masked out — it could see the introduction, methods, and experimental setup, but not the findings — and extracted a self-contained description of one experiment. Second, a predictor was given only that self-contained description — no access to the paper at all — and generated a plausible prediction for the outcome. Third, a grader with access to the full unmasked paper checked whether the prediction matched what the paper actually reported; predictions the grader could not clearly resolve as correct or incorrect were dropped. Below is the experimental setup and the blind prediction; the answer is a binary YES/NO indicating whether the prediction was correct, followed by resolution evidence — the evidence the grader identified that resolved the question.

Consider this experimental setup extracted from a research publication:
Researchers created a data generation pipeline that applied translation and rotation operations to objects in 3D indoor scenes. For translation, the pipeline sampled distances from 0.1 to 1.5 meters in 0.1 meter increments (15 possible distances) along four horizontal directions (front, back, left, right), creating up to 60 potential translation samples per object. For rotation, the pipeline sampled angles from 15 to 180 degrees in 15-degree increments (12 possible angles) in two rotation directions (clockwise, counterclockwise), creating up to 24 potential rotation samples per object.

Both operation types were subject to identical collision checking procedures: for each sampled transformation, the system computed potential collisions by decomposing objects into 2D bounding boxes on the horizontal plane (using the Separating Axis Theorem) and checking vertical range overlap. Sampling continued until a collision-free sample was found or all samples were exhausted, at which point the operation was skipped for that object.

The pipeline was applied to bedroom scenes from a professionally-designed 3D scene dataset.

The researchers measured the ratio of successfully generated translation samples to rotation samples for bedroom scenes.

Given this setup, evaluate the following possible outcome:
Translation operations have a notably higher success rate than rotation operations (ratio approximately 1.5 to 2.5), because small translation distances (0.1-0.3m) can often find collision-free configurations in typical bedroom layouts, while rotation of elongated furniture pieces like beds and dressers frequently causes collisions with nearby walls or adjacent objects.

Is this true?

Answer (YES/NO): YES